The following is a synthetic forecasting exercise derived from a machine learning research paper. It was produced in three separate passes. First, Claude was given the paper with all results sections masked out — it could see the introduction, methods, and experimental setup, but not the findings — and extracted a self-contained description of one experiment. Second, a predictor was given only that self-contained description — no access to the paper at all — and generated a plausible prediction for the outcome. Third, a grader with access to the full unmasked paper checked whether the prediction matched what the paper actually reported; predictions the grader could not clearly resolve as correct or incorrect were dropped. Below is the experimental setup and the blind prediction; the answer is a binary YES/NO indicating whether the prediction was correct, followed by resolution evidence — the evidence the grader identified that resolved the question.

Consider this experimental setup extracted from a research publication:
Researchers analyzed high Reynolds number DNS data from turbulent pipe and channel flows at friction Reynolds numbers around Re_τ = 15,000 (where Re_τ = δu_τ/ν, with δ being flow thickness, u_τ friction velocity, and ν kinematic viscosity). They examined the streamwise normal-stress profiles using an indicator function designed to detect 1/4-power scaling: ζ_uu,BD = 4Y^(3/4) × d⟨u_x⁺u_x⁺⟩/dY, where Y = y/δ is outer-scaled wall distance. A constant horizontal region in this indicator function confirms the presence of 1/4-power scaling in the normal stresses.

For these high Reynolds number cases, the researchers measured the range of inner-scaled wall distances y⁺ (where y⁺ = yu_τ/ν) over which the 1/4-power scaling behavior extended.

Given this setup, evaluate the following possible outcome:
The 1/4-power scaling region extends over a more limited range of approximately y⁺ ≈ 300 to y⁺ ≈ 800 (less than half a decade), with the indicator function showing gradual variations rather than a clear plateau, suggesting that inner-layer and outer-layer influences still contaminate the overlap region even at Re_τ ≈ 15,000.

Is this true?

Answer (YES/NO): NO